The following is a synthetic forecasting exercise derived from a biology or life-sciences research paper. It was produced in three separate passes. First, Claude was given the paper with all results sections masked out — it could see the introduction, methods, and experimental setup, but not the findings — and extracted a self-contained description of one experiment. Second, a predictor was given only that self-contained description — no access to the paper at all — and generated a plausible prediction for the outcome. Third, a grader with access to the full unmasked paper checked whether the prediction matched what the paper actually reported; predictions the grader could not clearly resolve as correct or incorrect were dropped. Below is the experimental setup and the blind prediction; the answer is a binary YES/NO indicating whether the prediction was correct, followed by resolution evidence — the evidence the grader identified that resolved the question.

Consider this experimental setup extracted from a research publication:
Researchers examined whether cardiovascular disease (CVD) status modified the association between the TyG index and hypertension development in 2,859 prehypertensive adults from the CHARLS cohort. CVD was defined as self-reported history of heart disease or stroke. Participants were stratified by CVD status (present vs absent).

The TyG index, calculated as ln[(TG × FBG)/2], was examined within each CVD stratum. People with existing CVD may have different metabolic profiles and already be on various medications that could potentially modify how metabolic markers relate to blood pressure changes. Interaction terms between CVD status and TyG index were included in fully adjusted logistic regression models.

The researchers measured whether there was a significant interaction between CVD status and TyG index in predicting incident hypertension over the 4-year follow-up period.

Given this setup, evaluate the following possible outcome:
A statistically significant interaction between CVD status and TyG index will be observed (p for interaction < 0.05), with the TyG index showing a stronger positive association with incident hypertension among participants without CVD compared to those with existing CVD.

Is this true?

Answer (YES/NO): NO